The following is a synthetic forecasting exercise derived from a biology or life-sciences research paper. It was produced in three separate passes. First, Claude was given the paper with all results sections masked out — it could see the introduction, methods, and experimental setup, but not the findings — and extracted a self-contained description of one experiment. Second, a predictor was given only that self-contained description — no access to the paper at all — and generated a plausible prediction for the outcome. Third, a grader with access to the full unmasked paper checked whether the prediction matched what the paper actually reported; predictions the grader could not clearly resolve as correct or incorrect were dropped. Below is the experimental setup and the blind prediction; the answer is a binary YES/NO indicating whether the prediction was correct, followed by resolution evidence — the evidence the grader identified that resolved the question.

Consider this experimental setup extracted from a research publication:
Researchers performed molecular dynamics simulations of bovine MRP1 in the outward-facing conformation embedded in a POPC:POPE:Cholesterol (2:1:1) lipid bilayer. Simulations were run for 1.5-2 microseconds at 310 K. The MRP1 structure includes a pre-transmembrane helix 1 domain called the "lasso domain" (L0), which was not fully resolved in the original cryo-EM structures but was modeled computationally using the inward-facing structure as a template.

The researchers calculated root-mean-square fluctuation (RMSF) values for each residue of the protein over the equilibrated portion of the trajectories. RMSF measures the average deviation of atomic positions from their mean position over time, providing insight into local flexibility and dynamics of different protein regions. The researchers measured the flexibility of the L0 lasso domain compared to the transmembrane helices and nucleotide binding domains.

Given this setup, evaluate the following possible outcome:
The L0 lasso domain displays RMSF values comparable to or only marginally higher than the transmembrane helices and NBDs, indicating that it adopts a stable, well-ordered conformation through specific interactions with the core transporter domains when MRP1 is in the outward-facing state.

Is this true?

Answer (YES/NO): NO